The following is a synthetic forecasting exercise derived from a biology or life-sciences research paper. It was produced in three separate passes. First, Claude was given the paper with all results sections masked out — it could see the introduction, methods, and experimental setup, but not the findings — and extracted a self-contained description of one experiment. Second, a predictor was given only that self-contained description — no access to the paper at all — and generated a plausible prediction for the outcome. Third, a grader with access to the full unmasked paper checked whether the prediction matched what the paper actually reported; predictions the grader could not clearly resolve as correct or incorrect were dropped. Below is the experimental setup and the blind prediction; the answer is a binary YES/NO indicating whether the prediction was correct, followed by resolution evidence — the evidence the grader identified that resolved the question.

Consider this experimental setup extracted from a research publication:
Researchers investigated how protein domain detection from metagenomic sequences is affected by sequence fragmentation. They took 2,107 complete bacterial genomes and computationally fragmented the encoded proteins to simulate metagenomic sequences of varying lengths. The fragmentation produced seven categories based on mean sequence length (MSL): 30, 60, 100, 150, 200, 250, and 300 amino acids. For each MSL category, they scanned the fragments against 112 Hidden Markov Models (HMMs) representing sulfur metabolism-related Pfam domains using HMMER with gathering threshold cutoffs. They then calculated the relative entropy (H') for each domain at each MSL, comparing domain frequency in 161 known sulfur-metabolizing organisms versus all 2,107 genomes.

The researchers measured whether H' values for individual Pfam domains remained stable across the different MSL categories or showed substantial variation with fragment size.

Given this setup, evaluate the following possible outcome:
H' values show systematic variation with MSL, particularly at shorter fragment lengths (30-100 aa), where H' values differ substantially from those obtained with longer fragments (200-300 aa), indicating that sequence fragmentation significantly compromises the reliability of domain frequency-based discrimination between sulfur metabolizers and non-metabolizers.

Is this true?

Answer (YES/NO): NO